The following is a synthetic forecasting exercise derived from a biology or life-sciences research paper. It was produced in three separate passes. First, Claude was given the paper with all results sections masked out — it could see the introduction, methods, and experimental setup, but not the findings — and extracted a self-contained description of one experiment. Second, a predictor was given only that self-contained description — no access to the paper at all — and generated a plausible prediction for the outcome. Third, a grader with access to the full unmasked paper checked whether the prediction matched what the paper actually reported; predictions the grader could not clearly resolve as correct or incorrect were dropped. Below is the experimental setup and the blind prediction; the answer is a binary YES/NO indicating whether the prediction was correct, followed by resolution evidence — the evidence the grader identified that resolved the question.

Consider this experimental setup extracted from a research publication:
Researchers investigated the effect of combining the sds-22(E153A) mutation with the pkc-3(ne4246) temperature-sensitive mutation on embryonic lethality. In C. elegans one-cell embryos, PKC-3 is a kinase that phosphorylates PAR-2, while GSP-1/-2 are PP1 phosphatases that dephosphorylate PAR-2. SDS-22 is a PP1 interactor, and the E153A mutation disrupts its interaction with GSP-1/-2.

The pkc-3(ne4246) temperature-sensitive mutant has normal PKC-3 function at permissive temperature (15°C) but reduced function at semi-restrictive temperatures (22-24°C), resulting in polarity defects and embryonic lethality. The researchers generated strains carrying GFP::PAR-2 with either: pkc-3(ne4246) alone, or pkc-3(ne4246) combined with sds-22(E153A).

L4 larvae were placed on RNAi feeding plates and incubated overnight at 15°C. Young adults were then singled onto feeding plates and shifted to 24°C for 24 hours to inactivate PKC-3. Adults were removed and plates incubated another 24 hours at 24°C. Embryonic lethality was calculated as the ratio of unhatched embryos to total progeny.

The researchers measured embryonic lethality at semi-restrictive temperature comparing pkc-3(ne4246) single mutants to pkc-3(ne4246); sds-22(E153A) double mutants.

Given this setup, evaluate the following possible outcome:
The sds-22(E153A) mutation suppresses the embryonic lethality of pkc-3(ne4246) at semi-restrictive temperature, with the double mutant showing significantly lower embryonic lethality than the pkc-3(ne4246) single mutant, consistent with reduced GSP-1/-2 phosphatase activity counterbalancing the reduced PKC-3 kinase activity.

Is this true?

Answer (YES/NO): NO